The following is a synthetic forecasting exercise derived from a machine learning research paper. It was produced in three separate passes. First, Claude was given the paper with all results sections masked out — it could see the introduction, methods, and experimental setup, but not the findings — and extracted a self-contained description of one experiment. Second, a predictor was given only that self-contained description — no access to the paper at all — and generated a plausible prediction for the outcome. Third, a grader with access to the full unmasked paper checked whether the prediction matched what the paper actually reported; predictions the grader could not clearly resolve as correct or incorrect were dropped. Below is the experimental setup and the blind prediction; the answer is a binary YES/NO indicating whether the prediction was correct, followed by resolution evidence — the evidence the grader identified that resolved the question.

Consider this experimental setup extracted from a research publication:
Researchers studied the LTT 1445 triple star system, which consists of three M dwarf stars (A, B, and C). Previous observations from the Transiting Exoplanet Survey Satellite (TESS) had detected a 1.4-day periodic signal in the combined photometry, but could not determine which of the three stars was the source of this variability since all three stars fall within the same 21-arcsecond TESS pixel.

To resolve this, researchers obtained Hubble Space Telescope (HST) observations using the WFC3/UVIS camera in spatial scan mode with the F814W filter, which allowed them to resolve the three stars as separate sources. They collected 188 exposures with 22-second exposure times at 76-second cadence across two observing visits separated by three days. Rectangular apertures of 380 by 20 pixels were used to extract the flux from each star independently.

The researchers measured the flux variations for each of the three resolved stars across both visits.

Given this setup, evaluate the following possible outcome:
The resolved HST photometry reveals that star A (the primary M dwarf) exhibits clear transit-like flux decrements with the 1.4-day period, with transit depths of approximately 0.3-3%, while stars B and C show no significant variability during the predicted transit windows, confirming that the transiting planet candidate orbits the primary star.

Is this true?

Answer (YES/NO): NO